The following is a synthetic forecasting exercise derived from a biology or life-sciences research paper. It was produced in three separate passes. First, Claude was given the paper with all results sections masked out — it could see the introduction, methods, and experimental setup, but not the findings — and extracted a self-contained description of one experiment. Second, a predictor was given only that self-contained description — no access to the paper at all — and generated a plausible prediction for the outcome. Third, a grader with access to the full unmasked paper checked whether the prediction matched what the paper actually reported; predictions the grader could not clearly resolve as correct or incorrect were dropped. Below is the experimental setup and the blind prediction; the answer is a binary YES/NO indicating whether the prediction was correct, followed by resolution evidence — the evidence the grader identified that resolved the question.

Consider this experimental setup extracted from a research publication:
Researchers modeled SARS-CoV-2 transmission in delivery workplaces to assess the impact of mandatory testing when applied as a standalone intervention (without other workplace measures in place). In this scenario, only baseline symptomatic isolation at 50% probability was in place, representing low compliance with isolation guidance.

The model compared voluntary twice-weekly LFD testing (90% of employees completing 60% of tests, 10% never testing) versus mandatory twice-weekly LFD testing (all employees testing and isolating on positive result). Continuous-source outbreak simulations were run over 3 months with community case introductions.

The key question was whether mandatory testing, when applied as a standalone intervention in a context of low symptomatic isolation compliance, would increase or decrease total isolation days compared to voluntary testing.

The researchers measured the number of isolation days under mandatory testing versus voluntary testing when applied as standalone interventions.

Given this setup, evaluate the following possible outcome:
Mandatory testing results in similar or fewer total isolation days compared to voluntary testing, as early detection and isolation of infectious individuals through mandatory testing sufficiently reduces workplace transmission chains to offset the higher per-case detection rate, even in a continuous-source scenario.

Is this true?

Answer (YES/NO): YES